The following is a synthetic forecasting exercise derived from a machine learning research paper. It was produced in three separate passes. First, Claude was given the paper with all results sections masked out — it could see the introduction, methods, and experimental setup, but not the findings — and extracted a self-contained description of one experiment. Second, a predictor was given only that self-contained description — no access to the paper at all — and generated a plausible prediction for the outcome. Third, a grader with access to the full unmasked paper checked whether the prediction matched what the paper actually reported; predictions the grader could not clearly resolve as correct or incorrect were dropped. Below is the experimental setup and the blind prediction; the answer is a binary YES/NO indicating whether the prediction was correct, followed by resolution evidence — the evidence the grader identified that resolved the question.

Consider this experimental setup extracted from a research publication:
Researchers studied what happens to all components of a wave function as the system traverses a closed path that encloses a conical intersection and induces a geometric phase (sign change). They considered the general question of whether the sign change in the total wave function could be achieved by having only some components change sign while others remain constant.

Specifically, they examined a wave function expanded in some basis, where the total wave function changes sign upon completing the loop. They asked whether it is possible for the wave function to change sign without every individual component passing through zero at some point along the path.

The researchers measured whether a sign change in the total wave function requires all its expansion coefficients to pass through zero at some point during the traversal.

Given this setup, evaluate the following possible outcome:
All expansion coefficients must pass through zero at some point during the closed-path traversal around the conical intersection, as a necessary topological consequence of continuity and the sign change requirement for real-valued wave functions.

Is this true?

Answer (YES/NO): YES